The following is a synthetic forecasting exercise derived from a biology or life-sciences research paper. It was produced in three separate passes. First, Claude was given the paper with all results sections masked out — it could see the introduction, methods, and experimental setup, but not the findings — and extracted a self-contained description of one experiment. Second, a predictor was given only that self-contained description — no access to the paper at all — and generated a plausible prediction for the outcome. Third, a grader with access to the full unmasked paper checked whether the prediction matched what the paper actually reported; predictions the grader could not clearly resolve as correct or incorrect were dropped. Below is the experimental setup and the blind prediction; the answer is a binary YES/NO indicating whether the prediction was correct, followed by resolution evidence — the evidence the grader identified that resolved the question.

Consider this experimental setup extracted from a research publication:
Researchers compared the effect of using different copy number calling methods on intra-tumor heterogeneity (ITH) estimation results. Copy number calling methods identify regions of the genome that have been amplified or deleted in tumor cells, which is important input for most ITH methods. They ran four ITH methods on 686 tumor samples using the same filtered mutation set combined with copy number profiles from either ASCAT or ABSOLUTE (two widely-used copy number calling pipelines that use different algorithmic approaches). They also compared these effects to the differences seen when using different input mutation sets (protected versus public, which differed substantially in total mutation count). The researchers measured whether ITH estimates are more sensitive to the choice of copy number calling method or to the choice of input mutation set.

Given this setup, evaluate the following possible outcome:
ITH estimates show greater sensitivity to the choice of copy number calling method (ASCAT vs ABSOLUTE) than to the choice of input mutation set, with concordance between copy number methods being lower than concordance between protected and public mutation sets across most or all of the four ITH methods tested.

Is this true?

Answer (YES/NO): NO